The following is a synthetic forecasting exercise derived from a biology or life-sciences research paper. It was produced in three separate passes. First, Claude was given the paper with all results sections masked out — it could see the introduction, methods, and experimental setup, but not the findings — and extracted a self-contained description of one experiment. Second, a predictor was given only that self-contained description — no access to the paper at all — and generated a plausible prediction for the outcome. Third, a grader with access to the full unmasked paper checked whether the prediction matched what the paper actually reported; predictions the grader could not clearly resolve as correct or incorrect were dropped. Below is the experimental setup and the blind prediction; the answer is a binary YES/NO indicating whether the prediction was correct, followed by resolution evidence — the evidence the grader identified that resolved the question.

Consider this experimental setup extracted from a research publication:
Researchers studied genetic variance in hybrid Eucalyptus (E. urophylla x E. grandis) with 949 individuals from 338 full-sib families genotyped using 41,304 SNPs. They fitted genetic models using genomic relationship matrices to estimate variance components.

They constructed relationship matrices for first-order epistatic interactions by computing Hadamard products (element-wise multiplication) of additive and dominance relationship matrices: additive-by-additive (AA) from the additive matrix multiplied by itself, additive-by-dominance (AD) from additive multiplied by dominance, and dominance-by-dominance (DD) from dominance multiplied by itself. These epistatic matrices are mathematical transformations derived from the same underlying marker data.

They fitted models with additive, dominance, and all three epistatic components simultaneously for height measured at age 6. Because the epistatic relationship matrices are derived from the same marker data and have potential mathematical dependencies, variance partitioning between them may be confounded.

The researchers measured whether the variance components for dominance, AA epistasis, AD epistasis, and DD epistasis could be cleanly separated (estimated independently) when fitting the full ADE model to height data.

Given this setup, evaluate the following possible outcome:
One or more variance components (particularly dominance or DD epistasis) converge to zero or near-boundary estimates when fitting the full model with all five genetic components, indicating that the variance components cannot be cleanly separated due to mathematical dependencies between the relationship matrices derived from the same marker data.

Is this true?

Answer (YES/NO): NO